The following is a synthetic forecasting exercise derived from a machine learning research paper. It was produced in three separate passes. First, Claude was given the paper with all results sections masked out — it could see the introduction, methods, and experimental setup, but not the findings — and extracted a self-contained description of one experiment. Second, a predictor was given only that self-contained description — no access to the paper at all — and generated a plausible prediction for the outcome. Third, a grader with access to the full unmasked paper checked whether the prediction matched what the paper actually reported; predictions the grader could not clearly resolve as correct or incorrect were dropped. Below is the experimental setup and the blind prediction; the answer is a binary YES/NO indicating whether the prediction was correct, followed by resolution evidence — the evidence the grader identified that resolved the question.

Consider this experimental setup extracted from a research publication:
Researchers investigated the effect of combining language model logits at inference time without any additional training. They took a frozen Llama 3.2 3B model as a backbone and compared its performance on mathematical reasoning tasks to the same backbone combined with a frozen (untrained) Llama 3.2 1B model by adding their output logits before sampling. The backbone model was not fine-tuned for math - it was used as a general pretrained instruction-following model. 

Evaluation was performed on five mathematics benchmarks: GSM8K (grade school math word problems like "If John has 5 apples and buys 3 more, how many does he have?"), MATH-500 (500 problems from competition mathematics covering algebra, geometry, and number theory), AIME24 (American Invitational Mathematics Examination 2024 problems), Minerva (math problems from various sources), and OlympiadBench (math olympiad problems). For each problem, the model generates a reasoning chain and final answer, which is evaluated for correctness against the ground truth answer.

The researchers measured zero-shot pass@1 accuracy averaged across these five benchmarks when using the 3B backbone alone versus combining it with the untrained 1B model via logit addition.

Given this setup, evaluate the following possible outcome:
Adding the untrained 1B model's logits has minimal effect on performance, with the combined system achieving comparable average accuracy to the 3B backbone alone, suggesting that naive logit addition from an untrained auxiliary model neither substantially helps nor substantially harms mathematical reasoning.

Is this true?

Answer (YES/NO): YES